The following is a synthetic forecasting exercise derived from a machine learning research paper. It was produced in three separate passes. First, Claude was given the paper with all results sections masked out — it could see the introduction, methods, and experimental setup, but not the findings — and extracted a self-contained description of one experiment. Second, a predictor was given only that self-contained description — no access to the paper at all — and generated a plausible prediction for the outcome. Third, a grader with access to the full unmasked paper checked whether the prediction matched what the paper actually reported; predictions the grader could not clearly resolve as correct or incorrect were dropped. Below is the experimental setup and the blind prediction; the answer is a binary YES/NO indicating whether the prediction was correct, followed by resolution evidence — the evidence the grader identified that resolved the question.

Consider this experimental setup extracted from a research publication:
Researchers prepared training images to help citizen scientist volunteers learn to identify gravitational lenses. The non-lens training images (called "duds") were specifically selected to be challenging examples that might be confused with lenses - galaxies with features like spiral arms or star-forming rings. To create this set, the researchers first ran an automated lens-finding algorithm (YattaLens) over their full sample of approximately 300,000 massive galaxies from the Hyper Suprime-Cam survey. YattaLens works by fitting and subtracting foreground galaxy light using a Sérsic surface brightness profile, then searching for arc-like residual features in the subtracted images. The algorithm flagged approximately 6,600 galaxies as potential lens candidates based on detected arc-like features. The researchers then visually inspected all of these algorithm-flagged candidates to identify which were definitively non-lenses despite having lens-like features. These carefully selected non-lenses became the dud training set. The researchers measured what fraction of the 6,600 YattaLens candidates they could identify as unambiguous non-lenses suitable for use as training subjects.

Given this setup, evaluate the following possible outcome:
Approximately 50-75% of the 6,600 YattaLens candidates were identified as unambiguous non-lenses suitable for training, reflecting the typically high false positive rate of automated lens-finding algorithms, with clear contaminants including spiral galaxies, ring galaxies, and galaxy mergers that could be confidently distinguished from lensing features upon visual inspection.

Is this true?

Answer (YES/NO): YES